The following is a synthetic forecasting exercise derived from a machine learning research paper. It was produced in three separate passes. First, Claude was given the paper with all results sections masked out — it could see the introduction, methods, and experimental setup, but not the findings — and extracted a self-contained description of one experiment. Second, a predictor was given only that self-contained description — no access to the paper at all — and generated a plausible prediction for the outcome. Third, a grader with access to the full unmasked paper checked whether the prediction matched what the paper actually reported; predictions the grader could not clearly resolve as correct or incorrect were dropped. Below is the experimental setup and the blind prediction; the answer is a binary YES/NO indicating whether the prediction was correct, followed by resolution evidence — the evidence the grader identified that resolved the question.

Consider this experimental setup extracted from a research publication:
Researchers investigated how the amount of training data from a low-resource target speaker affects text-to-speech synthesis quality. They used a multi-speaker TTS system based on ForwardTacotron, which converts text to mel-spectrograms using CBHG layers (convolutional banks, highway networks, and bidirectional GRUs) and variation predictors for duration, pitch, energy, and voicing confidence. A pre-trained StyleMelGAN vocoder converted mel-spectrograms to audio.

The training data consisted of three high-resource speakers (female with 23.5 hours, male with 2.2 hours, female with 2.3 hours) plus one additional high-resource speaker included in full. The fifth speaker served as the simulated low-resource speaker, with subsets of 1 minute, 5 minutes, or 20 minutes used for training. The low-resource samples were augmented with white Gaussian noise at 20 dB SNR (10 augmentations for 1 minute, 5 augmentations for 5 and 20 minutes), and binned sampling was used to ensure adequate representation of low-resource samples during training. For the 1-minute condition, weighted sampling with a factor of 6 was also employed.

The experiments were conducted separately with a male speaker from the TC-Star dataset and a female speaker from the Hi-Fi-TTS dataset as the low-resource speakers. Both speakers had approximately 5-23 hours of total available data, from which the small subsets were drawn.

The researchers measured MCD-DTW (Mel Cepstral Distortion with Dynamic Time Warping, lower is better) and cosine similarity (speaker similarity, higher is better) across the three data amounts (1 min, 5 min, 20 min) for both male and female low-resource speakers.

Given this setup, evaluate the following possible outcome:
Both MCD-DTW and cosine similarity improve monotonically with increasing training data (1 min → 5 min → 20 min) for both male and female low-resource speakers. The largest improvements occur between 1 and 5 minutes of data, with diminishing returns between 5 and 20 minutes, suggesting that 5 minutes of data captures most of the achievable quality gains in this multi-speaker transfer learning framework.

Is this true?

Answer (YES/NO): NO